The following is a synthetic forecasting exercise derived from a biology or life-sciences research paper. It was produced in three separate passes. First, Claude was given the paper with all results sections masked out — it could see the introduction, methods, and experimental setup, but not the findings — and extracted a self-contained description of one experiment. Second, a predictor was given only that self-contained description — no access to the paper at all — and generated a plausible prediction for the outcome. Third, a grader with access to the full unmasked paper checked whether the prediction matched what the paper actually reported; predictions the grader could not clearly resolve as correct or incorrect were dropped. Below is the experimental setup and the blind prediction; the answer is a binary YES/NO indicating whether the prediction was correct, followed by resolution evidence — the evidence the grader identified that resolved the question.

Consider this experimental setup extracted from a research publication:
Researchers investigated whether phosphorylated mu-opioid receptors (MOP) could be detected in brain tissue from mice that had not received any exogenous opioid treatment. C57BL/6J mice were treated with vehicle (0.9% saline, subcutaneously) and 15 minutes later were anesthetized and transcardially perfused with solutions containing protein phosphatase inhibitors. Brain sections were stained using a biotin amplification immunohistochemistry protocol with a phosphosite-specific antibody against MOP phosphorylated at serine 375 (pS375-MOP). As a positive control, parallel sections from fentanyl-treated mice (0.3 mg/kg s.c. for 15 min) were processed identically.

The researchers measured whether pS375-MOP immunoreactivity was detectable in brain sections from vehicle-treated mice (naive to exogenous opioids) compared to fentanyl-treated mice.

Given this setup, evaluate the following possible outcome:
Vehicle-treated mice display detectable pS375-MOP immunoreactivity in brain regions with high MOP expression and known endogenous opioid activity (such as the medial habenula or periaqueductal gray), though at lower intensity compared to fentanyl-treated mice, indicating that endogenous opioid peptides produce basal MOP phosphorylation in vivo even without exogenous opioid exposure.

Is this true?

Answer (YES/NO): NO